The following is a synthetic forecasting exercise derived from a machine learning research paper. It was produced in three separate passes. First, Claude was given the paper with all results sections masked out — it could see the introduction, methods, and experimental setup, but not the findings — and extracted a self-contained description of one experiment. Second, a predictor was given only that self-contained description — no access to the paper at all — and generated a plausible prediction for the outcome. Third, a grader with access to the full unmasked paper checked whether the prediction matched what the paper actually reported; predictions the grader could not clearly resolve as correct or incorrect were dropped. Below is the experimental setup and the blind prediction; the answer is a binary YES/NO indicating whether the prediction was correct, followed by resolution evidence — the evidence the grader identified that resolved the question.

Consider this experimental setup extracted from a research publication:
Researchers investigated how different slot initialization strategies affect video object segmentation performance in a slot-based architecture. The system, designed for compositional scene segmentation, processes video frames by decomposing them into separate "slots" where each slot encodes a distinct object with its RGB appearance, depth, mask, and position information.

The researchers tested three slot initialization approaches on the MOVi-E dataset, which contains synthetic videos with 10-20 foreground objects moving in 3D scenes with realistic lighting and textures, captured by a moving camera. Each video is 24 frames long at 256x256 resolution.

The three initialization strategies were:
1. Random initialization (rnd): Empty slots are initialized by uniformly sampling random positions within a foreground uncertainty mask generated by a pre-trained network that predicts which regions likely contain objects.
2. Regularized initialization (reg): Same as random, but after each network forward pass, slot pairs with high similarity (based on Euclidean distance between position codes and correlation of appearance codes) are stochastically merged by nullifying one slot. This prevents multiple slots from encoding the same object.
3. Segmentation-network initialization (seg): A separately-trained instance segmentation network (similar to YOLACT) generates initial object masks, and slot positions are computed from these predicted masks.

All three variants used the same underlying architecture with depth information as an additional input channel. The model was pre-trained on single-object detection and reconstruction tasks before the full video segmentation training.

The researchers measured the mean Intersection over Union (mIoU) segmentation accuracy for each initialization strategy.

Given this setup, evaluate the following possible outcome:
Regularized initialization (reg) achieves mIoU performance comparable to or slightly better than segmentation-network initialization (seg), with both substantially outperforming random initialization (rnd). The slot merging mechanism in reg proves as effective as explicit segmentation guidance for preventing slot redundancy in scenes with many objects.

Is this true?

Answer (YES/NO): NO